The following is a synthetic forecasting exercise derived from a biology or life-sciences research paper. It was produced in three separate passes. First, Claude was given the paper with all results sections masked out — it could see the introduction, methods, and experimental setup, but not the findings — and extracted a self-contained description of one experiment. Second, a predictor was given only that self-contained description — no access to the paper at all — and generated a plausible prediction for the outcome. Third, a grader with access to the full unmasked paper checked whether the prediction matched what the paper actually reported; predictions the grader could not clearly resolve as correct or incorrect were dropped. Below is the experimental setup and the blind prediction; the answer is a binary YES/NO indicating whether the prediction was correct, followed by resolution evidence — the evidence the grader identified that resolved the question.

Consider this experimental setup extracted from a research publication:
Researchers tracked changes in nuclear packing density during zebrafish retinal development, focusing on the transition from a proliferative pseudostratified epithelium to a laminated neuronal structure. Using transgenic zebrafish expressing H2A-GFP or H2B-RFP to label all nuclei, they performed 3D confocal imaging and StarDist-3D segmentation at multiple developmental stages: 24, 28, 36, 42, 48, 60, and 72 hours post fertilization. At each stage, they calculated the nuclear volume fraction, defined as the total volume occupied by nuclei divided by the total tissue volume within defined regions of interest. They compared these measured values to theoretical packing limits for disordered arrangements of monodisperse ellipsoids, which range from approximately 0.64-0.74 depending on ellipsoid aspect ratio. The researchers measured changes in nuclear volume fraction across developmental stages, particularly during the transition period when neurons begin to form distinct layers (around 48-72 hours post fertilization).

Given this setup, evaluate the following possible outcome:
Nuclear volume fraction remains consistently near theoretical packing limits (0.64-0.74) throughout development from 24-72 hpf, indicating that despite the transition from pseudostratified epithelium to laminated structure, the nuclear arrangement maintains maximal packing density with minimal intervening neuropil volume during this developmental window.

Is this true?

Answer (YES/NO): NO